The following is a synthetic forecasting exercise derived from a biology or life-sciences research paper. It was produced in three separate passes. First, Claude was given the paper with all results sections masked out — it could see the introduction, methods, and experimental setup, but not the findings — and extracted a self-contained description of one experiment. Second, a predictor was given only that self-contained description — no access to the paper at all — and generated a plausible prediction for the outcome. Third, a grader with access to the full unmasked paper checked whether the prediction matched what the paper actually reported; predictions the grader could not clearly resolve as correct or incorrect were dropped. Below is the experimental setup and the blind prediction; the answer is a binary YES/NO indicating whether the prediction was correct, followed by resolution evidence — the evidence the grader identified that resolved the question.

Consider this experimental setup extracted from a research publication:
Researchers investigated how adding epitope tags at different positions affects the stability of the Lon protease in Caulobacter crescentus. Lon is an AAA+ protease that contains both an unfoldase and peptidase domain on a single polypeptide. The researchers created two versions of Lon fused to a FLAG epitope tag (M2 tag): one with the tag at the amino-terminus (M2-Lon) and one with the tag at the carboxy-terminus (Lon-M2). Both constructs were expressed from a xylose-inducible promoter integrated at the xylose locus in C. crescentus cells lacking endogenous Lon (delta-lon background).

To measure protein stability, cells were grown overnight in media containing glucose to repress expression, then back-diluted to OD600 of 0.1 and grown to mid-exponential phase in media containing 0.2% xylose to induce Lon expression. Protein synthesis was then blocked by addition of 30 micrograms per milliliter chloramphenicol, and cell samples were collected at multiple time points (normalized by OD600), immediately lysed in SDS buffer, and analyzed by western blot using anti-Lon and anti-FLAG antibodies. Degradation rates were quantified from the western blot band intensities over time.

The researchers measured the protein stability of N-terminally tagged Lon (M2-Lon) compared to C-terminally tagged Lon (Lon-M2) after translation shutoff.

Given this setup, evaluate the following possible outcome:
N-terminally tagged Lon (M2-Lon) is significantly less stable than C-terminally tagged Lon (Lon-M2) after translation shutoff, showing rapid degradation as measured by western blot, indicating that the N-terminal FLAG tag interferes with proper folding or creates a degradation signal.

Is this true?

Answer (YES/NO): NO